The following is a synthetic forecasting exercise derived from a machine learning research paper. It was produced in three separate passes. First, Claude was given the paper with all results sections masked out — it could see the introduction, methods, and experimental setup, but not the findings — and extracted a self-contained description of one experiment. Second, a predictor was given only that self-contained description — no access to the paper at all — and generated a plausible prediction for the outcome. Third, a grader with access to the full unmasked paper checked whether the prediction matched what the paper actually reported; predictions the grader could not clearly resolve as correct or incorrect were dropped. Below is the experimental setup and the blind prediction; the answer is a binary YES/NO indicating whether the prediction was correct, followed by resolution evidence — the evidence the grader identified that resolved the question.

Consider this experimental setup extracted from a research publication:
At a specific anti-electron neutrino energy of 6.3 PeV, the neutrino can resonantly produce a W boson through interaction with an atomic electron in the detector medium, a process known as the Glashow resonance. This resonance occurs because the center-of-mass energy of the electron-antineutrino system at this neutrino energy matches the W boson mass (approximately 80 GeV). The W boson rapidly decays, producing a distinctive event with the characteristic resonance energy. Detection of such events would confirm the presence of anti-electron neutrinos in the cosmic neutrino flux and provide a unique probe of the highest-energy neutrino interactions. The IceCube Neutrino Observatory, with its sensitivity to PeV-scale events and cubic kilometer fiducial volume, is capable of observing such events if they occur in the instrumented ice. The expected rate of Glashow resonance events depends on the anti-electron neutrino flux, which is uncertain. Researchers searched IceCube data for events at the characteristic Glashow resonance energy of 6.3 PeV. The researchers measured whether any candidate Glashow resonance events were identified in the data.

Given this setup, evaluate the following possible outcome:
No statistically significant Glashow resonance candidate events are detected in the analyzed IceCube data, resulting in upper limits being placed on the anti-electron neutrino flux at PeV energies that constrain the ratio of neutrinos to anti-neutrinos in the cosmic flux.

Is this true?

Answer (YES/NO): NO